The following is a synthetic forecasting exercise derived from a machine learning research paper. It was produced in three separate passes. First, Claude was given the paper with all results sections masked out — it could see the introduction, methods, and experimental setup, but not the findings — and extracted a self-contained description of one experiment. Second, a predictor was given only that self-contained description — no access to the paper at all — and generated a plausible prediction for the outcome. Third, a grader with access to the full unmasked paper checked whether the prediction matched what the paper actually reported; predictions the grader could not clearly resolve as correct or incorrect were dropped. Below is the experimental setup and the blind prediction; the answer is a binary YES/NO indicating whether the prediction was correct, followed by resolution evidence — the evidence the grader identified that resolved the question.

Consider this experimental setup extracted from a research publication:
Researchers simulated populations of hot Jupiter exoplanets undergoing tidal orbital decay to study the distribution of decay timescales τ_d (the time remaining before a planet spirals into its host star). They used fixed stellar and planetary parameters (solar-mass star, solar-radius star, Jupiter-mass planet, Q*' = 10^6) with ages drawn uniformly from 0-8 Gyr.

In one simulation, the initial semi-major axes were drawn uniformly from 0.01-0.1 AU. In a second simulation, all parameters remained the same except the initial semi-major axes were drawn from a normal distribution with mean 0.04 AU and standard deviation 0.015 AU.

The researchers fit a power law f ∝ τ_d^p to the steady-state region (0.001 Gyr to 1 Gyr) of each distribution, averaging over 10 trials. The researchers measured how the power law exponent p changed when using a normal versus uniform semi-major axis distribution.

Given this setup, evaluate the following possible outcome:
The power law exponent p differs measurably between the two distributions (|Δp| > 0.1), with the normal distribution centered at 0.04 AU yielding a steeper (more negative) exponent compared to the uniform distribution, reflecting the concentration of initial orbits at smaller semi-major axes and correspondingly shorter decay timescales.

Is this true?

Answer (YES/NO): NO